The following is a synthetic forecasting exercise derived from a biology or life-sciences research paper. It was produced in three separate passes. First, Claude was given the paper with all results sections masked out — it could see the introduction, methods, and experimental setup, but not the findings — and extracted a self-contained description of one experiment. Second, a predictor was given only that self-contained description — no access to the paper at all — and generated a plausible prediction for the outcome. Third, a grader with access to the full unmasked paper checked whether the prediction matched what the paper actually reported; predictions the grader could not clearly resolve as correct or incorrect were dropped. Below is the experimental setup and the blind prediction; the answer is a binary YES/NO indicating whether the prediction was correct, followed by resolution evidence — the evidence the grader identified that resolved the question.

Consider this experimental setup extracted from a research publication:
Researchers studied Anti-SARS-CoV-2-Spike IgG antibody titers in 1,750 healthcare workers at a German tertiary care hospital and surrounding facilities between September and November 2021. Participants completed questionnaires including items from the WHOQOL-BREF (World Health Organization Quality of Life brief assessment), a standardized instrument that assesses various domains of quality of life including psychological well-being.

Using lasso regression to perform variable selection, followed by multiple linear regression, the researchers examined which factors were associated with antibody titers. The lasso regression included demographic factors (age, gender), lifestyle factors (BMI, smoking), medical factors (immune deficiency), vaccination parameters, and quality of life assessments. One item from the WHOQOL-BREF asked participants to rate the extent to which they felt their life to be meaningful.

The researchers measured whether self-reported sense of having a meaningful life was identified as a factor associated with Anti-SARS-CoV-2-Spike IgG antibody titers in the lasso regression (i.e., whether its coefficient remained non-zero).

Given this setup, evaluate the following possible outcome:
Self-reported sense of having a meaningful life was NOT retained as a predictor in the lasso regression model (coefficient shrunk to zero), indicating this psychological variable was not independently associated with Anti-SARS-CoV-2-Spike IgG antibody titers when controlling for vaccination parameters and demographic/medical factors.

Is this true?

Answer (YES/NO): NO